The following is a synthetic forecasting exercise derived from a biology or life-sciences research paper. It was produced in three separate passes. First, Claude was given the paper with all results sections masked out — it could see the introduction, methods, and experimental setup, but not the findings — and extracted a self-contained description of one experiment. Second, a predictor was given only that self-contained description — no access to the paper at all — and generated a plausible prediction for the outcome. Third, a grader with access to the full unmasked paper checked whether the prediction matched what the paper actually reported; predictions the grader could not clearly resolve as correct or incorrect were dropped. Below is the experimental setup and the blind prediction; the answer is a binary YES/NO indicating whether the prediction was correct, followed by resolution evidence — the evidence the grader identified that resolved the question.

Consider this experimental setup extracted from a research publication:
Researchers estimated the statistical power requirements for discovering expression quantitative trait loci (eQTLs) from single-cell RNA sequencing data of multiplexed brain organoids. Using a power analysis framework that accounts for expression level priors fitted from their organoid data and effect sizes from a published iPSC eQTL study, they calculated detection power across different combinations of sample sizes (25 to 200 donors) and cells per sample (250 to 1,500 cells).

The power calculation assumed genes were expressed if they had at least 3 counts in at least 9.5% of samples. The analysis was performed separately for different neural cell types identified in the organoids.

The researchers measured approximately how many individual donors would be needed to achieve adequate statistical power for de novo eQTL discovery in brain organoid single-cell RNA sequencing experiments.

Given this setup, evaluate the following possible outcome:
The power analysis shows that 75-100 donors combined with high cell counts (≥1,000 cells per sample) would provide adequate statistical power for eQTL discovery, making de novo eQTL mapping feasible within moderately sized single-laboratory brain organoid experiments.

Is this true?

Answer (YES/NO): NO